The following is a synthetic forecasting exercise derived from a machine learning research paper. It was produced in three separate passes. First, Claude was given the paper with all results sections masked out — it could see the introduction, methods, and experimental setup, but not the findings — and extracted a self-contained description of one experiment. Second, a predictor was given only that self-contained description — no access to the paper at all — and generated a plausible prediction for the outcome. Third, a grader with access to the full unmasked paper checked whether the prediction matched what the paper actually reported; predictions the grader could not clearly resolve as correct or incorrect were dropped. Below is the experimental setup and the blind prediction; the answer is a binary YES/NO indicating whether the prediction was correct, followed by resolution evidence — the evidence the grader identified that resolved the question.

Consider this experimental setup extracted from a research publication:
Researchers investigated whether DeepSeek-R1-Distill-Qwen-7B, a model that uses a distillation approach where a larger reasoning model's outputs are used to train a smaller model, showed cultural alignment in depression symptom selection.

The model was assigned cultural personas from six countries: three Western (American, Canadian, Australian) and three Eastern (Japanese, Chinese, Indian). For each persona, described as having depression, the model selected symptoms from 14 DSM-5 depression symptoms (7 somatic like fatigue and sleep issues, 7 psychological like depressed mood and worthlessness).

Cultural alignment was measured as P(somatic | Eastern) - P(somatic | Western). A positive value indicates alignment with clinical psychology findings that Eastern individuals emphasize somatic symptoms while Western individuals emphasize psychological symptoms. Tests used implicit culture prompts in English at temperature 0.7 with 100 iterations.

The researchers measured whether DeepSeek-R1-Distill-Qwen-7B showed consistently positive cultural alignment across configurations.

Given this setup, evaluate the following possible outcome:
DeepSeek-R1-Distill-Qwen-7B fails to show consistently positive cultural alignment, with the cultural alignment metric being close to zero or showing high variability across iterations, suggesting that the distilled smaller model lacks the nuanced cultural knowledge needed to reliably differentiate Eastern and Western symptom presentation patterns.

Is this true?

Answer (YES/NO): YES